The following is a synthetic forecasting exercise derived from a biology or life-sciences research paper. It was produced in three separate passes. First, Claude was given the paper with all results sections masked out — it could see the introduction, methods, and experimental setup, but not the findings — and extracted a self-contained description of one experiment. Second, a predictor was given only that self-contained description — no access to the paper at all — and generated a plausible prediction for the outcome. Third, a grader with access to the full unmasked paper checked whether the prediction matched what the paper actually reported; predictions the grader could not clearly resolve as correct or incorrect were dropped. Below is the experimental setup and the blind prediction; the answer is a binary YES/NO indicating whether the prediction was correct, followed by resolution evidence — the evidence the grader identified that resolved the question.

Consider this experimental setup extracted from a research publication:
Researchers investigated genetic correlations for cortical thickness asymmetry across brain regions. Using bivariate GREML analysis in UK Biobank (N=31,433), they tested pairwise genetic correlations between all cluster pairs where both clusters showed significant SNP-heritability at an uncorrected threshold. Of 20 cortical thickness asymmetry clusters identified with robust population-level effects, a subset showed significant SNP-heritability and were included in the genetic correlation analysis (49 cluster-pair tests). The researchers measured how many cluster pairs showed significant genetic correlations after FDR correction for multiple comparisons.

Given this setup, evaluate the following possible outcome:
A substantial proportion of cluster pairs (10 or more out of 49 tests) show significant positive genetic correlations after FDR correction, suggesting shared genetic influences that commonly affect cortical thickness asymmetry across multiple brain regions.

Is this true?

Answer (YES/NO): NO